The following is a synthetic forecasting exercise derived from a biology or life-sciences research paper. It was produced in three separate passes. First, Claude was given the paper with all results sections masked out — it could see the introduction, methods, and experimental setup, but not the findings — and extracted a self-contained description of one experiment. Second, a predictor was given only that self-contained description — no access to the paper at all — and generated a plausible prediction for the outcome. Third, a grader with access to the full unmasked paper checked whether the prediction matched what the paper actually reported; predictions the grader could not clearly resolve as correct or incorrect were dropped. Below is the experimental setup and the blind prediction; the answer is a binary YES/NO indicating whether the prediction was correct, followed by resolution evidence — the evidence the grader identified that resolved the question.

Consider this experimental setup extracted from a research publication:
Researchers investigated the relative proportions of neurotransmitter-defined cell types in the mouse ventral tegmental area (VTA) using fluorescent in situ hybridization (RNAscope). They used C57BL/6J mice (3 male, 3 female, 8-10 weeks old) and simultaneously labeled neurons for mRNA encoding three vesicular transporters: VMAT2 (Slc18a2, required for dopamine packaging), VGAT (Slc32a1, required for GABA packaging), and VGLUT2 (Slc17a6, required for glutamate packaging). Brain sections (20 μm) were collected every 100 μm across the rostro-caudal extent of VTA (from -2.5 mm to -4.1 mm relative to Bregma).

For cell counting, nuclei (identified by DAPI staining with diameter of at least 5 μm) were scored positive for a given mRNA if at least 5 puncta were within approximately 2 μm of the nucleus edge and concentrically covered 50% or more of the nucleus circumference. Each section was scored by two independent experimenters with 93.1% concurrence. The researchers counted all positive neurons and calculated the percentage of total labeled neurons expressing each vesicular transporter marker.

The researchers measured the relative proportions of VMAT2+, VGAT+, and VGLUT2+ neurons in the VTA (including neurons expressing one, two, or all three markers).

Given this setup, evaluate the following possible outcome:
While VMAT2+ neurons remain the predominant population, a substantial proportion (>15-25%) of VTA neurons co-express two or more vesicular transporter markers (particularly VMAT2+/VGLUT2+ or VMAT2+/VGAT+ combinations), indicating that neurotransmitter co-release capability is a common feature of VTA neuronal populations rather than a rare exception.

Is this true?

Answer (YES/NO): NO